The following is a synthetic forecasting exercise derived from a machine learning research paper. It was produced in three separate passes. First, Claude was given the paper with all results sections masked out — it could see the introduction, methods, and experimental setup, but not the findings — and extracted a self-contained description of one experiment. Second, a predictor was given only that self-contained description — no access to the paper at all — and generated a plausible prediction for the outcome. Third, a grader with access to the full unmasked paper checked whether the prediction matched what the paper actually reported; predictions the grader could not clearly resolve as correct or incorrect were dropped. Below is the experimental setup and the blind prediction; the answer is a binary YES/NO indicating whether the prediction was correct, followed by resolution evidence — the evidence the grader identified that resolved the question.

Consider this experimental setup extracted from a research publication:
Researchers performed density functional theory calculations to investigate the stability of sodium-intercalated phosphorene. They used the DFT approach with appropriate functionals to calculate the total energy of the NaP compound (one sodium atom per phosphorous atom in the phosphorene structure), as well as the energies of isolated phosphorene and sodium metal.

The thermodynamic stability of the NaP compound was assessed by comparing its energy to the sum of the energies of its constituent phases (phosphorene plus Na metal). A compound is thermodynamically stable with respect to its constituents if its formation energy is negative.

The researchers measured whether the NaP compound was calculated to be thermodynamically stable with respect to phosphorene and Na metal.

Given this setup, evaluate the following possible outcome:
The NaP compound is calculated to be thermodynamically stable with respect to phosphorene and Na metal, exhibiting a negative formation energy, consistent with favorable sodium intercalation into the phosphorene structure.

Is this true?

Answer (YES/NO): YES